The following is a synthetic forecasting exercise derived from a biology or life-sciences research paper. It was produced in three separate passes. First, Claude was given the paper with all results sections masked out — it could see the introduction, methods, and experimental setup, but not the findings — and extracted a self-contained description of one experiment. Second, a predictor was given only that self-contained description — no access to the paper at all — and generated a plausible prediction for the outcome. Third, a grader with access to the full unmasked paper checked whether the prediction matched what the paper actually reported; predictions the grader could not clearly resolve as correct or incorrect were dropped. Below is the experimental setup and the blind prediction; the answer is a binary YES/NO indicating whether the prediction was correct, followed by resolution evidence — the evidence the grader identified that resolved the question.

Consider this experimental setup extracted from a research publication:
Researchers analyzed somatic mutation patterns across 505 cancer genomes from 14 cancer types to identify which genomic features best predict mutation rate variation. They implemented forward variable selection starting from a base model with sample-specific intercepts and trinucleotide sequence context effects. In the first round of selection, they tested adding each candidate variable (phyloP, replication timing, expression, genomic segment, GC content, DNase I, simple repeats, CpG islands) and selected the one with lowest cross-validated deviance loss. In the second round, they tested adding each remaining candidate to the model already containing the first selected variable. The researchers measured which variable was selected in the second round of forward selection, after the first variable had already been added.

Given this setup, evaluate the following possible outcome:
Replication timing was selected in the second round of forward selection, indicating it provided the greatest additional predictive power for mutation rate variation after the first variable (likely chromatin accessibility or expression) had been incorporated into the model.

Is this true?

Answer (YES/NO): NO